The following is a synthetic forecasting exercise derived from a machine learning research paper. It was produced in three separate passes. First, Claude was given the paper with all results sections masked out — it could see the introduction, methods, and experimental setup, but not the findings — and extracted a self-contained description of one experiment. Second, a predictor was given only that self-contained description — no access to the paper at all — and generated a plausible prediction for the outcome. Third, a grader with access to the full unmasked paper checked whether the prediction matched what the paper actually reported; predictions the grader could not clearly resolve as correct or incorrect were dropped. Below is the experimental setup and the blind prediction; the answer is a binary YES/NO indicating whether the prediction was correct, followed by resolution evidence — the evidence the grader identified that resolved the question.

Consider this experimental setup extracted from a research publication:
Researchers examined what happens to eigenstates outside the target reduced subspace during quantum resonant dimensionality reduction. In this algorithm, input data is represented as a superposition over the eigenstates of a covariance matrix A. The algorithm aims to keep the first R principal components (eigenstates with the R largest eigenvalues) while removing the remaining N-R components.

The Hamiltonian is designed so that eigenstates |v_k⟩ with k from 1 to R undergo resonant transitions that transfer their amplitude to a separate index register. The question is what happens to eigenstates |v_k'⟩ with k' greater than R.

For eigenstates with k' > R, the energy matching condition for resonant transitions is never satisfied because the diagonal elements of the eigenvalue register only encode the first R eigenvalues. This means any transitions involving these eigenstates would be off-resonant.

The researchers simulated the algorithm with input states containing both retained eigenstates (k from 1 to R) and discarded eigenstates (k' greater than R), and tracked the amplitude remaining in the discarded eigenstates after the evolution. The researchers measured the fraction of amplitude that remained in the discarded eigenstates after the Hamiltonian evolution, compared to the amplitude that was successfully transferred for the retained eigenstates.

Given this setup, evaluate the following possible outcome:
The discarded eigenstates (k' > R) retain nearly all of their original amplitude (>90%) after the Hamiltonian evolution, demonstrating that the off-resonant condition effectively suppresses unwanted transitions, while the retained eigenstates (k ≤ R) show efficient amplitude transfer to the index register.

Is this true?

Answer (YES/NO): YES